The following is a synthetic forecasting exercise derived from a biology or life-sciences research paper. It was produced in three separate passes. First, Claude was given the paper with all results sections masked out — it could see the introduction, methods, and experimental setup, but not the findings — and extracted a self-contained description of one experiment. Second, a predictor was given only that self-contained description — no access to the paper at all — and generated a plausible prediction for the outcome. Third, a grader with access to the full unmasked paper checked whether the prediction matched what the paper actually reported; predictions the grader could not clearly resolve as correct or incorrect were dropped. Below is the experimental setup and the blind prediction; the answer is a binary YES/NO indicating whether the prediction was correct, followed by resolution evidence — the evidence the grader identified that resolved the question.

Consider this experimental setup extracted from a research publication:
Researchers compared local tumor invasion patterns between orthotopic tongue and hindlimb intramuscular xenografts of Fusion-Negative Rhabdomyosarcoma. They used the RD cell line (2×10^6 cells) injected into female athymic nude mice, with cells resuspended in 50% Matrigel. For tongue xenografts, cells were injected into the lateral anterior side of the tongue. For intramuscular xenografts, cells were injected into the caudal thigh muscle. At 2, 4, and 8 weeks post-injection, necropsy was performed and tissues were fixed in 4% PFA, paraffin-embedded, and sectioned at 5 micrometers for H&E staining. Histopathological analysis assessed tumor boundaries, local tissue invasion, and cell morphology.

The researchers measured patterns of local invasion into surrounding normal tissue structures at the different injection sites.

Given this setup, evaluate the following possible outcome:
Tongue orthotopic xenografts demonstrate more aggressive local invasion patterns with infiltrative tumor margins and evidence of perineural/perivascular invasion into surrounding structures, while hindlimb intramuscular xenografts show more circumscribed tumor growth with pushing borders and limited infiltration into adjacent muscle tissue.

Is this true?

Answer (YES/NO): YES